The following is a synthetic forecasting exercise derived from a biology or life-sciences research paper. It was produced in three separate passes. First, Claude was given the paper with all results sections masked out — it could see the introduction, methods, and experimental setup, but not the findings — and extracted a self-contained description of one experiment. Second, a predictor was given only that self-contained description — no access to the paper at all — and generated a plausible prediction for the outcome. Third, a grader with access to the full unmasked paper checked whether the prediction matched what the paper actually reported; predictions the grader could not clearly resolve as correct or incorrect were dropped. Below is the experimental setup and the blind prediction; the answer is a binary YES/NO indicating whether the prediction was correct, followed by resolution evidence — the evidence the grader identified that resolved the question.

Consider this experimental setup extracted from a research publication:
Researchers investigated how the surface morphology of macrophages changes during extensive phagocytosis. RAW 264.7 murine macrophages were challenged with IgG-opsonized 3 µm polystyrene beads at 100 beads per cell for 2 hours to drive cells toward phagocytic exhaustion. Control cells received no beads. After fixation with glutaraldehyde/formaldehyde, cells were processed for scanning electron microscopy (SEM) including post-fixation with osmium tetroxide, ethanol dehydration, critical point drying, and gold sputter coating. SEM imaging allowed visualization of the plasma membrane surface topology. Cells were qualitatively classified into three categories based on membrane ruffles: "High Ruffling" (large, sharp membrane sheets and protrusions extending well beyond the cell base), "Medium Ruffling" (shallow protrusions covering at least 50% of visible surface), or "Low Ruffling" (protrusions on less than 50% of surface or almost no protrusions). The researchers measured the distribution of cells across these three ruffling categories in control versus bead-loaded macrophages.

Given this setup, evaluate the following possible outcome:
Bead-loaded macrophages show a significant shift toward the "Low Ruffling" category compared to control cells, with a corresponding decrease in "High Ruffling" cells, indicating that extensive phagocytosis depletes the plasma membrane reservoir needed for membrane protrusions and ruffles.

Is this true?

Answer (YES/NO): YES